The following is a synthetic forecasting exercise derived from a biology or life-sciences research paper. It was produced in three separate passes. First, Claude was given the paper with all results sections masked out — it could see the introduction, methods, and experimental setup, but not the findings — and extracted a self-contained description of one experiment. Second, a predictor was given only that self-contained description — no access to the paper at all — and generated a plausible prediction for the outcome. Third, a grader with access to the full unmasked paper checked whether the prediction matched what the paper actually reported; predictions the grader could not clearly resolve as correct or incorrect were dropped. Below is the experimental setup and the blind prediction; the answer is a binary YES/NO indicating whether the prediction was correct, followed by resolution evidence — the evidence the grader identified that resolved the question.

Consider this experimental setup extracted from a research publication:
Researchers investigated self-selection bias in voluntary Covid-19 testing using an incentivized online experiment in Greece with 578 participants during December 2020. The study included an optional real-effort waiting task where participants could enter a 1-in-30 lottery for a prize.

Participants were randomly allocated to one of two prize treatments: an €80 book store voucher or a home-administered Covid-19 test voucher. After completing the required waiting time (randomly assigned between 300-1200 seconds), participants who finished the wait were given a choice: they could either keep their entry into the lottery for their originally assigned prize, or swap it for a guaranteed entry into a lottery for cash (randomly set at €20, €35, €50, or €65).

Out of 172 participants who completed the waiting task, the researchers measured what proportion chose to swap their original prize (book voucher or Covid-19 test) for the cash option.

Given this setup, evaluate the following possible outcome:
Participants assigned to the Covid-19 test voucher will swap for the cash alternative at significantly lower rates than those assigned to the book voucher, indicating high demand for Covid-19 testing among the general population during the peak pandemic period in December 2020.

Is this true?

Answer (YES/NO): NO